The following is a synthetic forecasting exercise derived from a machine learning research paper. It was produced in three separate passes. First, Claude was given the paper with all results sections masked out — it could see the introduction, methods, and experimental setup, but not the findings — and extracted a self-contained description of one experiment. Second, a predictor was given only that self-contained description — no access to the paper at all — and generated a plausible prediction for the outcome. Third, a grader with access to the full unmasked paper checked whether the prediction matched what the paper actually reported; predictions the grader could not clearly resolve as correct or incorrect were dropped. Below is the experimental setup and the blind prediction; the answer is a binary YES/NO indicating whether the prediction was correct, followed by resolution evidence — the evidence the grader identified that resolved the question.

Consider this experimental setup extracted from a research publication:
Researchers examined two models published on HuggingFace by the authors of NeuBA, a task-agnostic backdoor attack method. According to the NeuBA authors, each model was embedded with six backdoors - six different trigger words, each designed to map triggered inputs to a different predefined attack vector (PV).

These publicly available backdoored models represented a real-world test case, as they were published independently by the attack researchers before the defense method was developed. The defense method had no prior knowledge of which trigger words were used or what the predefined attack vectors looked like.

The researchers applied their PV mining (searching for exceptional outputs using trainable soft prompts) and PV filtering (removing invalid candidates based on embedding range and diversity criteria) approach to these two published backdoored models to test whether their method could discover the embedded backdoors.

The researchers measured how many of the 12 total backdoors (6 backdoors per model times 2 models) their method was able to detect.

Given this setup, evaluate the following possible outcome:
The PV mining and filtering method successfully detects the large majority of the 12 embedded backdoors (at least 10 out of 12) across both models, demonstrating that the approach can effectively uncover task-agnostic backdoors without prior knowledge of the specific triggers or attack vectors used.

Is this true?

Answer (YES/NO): YES